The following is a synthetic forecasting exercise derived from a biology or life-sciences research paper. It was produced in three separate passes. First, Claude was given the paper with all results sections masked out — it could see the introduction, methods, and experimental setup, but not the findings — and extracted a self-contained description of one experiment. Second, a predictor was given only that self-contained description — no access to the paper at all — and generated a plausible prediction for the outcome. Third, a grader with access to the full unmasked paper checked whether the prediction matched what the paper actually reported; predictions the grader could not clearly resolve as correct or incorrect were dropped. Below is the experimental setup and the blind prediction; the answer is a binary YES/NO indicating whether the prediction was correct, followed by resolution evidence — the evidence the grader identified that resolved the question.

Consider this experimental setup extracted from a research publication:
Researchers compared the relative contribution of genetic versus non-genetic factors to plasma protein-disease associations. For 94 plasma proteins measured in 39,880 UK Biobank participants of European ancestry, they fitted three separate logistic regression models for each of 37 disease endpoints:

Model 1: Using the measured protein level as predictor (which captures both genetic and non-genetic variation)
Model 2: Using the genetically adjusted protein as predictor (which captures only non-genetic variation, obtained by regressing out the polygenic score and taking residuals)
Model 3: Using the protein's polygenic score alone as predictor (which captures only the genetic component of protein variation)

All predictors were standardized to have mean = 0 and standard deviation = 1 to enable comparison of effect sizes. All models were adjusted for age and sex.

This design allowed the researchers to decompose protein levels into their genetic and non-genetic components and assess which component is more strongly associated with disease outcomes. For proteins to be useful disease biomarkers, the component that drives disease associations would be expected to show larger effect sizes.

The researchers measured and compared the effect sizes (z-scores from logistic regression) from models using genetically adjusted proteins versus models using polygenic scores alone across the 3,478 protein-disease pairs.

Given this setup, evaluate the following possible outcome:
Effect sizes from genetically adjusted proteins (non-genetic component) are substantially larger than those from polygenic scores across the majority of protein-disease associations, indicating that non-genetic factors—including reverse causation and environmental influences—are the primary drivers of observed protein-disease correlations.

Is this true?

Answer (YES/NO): YES